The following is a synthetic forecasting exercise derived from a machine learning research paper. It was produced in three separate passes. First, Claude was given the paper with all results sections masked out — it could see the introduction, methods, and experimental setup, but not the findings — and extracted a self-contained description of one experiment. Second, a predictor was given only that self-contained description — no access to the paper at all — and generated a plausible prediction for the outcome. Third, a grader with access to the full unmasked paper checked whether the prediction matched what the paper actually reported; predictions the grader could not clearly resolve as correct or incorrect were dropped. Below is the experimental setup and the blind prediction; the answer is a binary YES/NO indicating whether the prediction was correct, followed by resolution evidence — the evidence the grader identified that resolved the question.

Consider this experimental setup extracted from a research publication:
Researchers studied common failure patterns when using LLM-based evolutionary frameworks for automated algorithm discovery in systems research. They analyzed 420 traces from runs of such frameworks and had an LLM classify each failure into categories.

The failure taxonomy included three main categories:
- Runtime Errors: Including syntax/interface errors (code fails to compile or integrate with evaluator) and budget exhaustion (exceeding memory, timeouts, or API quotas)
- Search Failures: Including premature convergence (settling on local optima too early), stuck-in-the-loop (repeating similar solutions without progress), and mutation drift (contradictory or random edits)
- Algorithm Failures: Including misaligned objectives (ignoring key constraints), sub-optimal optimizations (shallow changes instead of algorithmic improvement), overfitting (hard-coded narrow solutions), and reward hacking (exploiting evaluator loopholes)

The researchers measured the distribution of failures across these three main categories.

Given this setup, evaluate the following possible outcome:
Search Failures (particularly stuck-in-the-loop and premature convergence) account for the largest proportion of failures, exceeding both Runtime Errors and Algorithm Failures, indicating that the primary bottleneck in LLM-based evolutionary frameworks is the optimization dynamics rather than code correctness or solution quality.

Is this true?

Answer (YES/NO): YES